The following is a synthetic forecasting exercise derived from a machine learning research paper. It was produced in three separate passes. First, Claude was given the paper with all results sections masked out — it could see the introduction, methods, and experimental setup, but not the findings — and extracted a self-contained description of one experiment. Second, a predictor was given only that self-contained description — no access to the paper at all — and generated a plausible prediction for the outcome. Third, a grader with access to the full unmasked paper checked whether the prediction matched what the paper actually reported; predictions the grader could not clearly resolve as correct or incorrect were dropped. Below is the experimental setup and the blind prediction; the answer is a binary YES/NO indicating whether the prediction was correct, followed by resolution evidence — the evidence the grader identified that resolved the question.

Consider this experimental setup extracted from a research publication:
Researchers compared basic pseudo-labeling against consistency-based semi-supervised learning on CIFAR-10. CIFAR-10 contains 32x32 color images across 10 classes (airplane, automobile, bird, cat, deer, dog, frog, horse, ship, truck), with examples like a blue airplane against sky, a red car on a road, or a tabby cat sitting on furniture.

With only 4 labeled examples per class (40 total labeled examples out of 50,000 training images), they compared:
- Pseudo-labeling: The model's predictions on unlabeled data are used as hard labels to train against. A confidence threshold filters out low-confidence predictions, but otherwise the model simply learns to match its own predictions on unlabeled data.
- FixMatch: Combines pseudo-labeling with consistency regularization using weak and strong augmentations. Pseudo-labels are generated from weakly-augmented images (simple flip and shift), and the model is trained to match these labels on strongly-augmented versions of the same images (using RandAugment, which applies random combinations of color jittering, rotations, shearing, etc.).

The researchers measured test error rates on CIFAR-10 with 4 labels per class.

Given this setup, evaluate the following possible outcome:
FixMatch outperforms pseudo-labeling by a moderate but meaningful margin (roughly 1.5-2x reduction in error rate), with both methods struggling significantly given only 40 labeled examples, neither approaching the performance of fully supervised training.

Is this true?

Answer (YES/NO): NO